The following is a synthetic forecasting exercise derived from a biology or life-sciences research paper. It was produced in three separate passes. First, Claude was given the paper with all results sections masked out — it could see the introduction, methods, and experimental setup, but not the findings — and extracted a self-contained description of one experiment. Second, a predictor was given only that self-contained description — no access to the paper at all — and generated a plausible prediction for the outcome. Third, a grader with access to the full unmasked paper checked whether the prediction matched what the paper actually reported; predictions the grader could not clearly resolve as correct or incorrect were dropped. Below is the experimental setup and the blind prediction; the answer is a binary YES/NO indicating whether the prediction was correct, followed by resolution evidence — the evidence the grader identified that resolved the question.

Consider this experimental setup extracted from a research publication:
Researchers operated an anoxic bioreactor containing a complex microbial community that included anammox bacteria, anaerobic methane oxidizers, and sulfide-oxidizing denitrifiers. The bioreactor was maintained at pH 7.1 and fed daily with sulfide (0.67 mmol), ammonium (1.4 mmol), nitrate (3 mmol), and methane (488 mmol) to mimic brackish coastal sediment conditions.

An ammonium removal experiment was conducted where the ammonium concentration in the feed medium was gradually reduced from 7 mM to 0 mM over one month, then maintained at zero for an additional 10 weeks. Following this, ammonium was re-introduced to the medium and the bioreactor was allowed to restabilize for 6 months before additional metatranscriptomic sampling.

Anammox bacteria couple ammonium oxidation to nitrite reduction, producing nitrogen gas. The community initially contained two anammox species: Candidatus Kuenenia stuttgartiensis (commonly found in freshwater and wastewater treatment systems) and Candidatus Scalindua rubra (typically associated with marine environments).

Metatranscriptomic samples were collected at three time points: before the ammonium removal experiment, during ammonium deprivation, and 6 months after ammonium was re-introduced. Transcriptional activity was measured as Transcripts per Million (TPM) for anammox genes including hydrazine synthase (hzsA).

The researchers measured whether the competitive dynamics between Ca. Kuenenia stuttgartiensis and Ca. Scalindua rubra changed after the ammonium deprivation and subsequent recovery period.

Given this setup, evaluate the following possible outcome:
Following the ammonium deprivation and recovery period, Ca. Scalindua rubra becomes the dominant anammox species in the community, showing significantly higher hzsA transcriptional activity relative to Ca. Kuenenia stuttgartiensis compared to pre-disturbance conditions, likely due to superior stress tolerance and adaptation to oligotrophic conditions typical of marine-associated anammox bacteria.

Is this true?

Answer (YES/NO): NO